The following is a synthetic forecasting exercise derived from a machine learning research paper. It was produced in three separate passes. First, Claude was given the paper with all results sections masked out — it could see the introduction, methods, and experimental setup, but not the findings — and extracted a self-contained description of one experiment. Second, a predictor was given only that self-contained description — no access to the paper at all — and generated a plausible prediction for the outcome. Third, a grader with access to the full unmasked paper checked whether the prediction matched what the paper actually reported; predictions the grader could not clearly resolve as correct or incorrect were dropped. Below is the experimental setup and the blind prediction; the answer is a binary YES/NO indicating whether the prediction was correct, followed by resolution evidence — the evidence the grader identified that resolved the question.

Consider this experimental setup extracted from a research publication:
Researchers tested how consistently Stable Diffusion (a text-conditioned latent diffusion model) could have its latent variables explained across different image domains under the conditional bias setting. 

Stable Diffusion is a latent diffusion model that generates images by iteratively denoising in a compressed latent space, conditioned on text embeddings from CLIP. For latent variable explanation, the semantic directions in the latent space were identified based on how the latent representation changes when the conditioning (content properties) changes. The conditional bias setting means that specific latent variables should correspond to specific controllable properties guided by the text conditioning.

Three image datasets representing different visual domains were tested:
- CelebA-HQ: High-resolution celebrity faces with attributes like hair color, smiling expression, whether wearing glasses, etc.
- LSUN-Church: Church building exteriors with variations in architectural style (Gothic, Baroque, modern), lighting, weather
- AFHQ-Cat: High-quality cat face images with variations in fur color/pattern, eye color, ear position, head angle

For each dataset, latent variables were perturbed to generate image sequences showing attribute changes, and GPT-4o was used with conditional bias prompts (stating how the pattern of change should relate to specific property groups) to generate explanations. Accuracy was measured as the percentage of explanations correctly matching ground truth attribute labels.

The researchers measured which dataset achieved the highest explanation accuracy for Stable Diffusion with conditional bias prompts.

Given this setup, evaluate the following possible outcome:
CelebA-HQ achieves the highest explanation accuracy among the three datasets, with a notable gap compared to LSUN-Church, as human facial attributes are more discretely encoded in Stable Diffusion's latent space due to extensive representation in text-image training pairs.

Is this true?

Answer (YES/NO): NO